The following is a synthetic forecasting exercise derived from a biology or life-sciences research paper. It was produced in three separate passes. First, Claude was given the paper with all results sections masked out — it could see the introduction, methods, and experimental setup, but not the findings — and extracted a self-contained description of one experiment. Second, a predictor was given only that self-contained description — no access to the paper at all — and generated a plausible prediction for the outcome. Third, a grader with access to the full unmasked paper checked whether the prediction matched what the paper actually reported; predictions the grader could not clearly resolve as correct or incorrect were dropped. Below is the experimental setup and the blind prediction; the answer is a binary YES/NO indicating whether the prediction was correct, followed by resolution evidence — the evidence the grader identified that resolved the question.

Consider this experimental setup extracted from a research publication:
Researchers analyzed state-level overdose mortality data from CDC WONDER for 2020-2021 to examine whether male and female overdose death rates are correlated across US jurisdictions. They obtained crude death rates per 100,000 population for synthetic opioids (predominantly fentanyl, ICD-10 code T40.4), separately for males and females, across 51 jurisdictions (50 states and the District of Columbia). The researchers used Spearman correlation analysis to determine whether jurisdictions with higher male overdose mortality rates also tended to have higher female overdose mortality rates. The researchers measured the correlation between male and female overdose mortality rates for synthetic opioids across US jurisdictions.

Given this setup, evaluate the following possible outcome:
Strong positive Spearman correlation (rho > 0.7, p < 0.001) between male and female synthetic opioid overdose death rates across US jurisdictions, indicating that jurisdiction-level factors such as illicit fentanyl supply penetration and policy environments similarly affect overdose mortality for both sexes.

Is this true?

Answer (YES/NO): YES